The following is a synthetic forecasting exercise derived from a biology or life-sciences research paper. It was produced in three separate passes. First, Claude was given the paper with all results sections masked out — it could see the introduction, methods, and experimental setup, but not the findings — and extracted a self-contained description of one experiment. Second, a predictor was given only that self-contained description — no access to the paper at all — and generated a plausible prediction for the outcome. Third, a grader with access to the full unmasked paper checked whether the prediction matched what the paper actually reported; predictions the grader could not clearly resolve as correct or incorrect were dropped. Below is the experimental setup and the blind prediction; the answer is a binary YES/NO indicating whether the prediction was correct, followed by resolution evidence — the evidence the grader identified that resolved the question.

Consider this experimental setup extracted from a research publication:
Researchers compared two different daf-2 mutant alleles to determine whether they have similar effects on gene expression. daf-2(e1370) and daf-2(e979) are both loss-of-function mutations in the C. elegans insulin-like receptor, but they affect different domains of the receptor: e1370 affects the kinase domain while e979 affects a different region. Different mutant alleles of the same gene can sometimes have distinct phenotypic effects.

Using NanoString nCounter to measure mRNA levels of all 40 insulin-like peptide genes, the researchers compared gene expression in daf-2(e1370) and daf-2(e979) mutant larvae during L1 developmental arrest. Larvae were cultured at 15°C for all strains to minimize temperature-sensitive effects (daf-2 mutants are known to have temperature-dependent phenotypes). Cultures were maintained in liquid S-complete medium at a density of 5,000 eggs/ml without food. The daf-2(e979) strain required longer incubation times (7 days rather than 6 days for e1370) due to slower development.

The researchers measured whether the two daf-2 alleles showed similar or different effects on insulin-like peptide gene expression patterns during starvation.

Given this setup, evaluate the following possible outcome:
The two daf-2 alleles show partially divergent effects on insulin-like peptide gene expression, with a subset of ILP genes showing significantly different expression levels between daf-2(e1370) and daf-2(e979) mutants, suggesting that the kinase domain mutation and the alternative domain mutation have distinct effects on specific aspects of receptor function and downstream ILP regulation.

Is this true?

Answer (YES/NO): NO